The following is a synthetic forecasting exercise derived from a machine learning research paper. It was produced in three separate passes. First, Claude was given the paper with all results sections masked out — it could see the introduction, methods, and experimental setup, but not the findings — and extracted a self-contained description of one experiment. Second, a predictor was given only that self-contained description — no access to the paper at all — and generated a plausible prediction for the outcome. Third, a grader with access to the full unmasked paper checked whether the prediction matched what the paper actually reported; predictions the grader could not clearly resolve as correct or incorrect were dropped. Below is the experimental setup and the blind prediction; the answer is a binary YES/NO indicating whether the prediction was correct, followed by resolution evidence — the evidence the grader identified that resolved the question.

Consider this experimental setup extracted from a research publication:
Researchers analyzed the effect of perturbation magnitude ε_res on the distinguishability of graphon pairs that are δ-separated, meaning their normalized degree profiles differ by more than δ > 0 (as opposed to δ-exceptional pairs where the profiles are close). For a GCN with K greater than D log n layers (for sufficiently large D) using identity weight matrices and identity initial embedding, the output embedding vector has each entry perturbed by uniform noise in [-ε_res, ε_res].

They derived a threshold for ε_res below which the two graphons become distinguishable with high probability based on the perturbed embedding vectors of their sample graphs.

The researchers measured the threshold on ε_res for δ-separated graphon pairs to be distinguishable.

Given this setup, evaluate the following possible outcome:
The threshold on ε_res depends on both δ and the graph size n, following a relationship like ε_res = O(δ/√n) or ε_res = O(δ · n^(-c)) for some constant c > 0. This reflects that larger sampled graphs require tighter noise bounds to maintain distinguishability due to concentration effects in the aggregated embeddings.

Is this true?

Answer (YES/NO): YES